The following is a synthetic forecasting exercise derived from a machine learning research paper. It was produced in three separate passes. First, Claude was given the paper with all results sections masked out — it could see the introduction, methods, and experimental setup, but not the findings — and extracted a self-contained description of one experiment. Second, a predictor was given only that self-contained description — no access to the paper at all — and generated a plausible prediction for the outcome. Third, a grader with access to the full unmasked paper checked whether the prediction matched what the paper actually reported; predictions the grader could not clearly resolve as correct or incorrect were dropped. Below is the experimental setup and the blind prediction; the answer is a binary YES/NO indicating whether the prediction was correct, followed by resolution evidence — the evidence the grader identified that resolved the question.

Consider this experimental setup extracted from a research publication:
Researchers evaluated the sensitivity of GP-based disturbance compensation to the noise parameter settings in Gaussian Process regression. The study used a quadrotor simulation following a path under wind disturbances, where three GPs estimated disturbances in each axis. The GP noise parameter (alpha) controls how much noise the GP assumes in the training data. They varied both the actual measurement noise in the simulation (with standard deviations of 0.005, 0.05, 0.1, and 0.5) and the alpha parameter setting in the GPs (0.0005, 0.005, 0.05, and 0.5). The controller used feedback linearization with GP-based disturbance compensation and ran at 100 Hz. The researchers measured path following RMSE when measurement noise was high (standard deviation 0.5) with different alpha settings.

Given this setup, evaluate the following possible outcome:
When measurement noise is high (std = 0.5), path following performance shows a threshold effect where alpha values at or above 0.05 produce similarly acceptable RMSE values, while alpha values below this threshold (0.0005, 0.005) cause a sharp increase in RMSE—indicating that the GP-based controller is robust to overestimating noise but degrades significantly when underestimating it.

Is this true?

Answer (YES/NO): NO